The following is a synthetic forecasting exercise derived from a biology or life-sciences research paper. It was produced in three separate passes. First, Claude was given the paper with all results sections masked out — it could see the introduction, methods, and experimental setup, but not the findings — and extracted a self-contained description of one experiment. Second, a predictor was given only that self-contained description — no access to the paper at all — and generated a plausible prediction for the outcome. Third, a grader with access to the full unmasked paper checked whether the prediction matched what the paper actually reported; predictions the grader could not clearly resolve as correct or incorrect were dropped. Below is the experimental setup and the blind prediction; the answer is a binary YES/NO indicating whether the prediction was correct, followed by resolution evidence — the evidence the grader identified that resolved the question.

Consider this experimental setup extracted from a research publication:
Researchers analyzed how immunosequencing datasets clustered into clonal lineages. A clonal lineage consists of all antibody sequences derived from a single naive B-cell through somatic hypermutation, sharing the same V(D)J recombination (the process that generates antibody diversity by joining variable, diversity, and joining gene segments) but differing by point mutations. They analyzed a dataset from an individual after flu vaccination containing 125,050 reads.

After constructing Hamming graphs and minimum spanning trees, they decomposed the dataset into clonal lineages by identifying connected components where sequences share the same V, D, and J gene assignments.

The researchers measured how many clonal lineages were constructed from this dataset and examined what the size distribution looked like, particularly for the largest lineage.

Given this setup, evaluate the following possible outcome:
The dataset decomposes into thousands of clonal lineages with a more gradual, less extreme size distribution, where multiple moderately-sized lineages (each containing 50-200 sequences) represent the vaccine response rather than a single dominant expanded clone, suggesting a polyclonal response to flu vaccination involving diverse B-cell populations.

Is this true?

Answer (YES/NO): NO